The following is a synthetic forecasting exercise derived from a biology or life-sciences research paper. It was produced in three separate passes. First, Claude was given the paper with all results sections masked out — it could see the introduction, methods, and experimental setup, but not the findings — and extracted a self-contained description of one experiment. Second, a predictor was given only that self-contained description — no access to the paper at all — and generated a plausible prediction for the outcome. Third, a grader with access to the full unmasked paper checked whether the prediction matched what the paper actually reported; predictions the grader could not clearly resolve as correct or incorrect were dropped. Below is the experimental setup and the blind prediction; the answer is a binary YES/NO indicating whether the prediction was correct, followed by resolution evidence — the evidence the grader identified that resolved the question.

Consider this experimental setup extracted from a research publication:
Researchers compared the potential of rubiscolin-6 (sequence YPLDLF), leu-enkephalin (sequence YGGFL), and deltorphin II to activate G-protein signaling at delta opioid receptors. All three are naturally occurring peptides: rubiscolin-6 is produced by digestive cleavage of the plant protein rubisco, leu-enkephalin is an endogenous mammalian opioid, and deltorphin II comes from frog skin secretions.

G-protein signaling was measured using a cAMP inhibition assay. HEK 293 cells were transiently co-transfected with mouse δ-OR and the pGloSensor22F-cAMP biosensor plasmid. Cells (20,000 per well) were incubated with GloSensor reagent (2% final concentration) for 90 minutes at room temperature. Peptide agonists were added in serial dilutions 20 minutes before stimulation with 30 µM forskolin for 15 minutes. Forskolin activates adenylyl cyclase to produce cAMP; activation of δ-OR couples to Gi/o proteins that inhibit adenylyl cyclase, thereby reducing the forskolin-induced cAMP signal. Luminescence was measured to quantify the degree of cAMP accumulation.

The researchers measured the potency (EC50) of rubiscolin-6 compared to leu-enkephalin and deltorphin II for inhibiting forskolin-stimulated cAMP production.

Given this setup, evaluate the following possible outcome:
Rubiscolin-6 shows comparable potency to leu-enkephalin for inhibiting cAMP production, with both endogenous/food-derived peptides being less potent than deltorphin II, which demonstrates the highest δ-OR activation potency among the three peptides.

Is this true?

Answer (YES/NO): NO